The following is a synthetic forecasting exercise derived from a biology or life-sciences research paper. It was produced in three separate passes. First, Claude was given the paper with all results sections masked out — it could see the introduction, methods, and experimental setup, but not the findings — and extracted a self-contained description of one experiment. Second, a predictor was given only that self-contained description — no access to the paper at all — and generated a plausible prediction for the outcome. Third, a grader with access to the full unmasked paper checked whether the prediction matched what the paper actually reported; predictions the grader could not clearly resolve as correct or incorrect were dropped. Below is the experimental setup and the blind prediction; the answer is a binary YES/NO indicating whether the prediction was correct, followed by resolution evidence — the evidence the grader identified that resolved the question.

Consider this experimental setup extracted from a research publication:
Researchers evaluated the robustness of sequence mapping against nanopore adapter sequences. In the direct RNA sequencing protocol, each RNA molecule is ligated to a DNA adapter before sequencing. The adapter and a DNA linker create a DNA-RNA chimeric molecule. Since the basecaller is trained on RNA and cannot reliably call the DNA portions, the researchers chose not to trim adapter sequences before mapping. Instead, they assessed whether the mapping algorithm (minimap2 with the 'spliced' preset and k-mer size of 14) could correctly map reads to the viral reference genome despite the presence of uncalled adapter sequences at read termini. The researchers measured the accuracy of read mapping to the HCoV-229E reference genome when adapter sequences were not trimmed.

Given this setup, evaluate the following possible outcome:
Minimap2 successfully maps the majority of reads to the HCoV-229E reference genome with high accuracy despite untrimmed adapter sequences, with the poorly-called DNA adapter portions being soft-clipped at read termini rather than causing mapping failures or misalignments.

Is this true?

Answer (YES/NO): YES